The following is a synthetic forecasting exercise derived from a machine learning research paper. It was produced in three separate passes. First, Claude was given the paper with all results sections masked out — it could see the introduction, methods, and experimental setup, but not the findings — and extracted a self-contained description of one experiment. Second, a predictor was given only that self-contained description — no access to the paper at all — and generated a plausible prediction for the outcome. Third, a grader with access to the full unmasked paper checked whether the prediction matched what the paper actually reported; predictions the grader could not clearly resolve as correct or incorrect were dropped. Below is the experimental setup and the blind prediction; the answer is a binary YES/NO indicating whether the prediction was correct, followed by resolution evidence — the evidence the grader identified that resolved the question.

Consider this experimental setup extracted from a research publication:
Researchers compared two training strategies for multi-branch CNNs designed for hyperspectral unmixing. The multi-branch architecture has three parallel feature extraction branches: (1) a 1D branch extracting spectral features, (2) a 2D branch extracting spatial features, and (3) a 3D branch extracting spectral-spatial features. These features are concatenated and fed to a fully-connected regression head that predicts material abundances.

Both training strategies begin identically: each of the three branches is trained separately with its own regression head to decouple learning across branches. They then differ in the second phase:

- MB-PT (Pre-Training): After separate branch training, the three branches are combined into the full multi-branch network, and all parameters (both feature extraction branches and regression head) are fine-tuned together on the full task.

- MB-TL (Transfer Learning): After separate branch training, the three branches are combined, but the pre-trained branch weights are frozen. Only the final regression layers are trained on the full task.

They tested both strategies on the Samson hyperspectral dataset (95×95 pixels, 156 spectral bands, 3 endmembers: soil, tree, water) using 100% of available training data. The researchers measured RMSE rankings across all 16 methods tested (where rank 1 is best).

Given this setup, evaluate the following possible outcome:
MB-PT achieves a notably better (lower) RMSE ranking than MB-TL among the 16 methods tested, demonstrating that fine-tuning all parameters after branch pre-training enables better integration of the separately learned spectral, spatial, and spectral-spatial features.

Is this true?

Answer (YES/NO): YES